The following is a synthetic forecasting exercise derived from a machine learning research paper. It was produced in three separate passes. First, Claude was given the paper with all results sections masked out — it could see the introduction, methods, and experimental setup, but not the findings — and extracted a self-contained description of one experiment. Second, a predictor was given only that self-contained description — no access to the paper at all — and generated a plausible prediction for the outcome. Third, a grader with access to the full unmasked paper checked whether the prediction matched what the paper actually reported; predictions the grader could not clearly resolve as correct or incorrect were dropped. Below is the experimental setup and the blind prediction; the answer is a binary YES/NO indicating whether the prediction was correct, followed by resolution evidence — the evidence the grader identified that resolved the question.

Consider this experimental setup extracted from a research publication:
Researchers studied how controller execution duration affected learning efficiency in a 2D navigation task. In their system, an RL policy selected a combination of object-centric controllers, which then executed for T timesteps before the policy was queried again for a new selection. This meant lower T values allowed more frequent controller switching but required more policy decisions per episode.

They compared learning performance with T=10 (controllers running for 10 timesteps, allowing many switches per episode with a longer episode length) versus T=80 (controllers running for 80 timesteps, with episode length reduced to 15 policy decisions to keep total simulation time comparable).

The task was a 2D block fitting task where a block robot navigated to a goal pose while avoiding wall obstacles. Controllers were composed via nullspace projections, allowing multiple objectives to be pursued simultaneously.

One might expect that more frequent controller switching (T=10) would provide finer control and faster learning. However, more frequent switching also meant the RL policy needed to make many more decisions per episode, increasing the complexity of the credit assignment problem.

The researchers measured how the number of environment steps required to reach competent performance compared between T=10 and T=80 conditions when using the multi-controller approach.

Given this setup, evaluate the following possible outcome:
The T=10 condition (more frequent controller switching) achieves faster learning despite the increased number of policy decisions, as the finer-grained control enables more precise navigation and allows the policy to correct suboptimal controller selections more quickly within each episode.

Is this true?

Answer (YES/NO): NO